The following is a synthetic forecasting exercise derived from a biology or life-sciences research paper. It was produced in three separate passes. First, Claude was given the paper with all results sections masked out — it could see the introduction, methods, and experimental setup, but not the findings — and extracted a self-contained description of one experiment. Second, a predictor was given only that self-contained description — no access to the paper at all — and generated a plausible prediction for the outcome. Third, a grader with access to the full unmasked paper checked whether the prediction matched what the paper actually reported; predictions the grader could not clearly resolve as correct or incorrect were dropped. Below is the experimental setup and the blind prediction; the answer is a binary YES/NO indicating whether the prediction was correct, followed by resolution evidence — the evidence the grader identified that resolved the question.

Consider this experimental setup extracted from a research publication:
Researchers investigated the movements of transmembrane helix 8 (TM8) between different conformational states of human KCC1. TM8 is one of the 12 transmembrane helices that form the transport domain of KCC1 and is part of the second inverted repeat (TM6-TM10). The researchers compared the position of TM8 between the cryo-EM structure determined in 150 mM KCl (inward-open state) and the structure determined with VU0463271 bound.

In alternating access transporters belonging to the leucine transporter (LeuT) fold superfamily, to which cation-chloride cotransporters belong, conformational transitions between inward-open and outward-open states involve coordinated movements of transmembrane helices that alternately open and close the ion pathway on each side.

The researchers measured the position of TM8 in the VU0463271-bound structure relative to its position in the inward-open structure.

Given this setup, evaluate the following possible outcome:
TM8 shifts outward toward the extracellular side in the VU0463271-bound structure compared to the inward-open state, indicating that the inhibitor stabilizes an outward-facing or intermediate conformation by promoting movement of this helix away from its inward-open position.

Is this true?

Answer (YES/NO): NO